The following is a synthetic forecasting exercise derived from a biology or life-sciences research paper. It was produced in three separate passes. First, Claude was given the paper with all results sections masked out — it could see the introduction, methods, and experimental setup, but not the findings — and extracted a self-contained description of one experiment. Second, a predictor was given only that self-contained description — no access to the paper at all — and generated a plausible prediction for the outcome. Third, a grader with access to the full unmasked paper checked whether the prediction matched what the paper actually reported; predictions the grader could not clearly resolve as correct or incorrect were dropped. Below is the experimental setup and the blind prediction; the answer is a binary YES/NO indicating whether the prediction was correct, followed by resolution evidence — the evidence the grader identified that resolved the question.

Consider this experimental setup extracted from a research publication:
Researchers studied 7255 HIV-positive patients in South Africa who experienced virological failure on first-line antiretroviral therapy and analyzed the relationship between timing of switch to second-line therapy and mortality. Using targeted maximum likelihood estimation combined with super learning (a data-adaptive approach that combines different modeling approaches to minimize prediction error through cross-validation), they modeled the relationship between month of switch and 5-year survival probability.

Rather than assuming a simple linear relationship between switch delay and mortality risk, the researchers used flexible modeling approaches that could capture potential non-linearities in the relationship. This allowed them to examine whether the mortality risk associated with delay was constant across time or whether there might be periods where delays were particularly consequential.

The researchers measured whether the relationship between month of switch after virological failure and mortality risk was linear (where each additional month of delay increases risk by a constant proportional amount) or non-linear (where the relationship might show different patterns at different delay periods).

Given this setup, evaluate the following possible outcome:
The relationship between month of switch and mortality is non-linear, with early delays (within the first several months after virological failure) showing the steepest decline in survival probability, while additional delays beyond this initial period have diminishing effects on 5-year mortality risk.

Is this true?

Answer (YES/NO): YES